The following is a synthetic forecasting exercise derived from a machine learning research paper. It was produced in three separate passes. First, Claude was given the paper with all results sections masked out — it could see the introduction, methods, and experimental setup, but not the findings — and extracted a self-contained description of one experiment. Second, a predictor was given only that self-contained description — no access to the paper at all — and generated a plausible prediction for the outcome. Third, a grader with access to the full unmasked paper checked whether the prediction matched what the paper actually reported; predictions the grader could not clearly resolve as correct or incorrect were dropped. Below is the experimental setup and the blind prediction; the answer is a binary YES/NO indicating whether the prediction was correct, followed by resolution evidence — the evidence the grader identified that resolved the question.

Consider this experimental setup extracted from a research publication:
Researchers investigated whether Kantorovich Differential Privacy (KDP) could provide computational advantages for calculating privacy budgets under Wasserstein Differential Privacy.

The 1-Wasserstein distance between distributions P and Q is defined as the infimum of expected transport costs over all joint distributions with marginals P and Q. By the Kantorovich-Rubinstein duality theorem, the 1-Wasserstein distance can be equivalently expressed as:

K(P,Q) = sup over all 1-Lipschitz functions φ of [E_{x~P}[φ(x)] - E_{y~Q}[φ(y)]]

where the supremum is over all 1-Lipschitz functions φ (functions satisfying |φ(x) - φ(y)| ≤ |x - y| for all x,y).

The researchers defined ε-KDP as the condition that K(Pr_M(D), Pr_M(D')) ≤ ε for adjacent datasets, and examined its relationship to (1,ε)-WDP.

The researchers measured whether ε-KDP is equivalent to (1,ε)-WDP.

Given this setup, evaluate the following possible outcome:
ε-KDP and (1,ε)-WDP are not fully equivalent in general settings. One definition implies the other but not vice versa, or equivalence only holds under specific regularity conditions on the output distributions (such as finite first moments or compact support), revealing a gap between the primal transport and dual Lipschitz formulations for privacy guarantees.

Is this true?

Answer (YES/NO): NO